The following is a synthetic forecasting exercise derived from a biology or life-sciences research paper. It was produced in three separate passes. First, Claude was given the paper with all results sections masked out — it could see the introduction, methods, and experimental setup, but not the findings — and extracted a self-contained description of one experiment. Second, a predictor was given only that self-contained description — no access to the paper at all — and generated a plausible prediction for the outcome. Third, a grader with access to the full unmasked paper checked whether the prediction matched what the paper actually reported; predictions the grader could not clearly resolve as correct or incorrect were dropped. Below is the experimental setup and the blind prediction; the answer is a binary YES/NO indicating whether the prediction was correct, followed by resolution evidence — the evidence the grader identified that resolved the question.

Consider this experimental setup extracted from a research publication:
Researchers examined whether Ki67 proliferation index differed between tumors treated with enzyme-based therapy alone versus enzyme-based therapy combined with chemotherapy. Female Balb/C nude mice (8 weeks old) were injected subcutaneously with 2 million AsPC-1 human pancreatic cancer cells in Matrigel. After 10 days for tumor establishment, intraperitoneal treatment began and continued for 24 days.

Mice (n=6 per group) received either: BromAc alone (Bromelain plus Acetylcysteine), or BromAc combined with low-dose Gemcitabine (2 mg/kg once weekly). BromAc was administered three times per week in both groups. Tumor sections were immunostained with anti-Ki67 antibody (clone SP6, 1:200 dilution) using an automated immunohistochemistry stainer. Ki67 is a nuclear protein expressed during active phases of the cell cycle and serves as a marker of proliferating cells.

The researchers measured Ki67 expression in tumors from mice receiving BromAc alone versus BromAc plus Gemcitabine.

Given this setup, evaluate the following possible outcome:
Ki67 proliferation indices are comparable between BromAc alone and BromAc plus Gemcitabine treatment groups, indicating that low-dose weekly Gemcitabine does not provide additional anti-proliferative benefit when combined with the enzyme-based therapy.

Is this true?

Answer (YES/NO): YES